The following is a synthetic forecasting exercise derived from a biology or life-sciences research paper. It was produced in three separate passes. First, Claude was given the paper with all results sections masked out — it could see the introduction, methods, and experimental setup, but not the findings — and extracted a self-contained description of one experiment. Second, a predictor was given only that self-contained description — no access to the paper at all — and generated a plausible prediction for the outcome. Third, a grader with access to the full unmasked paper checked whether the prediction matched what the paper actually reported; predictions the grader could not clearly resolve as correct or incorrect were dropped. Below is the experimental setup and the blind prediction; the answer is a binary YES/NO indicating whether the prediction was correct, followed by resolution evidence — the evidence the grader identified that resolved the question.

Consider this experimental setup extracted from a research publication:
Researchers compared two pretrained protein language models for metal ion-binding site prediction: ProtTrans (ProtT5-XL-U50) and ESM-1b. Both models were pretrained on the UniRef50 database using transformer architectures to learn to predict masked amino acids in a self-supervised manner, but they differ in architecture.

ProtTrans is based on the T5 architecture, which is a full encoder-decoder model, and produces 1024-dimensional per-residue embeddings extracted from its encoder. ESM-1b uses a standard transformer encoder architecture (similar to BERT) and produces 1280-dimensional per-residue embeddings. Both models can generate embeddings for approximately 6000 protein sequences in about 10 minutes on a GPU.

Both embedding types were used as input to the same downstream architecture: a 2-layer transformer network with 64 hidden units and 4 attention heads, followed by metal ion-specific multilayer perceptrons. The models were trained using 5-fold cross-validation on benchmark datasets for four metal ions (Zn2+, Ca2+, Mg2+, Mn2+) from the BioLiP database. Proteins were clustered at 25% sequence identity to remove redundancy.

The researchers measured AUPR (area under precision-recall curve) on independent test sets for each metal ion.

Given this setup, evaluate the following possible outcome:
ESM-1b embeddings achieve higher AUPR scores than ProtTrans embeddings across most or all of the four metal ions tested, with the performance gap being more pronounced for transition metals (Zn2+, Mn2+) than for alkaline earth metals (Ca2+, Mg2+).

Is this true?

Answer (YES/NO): NO